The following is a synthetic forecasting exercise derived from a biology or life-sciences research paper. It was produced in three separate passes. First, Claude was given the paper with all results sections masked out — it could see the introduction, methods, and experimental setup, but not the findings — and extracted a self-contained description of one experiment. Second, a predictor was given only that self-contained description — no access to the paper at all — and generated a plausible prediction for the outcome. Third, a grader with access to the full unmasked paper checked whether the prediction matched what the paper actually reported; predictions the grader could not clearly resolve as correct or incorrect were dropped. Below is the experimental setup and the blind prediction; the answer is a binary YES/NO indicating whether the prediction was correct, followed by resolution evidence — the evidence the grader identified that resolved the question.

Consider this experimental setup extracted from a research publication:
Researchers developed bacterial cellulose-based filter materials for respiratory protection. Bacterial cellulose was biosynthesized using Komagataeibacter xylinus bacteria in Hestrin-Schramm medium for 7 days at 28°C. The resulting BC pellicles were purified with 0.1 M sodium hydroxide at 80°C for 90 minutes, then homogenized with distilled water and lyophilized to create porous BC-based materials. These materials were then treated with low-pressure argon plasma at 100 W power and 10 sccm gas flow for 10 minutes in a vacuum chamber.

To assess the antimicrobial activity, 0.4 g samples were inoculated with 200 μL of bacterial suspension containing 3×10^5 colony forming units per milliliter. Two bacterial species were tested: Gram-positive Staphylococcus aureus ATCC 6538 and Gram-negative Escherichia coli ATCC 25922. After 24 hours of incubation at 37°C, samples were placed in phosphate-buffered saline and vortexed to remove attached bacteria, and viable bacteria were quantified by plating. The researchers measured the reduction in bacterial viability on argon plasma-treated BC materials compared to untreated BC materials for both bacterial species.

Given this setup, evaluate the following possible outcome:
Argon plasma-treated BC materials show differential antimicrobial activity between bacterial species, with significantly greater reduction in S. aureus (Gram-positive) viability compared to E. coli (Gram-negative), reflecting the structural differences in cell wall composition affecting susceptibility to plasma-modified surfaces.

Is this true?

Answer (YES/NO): NO